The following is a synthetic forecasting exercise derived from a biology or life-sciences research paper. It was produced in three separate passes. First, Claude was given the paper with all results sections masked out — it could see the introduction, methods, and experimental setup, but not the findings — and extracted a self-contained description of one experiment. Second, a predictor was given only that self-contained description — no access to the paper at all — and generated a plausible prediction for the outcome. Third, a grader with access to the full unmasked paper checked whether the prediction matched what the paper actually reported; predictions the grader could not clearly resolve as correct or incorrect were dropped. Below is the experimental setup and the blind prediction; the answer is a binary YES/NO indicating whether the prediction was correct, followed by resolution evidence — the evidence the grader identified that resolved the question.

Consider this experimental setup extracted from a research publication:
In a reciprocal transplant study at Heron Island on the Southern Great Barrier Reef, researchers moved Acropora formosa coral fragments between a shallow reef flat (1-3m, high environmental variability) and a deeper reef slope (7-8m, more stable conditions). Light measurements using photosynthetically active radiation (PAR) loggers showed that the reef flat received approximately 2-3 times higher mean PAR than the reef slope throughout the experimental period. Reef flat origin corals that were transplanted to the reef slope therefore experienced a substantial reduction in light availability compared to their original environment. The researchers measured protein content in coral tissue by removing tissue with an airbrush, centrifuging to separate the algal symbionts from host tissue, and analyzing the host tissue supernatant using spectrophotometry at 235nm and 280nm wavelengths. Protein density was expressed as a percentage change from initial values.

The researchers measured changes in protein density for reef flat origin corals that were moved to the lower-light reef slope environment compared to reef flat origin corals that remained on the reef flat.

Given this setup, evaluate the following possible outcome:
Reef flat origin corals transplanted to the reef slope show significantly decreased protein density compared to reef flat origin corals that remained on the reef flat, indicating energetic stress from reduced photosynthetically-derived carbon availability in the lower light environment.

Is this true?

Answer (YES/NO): YES